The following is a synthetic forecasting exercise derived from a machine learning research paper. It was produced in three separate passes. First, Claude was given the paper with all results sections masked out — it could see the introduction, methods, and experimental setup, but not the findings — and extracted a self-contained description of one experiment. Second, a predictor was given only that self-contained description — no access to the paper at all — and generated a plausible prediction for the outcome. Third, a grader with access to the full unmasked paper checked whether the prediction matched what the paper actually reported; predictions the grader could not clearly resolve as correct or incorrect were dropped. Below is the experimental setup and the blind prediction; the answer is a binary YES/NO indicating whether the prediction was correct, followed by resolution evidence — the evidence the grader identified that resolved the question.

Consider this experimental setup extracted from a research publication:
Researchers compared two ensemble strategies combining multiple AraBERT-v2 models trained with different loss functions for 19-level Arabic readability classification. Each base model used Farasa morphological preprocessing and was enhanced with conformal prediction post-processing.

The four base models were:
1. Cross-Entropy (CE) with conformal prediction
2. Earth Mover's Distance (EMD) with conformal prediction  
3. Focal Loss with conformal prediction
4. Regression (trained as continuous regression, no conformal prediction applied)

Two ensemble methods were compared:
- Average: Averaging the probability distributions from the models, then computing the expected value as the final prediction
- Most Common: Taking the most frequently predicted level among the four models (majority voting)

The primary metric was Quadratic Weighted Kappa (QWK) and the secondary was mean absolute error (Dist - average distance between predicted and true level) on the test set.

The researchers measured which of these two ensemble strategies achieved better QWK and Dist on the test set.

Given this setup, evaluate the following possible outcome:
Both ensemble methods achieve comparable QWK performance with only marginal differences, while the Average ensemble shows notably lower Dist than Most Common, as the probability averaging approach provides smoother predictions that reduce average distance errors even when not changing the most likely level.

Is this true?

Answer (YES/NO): NO